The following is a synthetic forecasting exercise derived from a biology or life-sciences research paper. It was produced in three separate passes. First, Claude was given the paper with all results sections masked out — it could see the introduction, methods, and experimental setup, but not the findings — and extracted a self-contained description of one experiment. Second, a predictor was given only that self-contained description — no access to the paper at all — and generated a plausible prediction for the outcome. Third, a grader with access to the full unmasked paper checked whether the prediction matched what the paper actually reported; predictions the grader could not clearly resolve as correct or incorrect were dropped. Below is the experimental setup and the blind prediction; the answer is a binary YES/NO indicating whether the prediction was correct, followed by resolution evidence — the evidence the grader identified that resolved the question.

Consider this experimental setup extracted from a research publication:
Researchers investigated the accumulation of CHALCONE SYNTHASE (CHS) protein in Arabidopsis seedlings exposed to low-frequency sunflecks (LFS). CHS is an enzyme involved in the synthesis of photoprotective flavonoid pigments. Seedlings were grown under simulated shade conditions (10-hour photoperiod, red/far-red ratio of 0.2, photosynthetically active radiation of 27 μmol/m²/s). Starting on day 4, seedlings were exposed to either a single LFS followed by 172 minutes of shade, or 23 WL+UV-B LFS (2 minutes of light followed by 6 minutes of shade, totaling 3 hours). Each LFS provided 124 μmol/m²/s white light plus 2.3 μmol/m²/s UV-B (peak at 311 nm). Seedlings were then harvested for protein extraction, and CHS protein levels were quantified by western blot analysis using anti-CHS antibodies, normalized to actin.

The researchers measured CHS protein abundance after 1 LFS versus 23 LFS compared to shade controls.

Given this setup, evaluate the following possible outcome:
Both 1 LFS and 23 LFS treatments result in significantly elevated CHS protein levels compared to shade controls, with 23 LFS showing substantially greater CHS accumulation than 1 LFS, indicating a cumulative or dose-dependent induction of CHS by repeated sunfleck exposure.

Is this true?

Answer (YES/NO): NO